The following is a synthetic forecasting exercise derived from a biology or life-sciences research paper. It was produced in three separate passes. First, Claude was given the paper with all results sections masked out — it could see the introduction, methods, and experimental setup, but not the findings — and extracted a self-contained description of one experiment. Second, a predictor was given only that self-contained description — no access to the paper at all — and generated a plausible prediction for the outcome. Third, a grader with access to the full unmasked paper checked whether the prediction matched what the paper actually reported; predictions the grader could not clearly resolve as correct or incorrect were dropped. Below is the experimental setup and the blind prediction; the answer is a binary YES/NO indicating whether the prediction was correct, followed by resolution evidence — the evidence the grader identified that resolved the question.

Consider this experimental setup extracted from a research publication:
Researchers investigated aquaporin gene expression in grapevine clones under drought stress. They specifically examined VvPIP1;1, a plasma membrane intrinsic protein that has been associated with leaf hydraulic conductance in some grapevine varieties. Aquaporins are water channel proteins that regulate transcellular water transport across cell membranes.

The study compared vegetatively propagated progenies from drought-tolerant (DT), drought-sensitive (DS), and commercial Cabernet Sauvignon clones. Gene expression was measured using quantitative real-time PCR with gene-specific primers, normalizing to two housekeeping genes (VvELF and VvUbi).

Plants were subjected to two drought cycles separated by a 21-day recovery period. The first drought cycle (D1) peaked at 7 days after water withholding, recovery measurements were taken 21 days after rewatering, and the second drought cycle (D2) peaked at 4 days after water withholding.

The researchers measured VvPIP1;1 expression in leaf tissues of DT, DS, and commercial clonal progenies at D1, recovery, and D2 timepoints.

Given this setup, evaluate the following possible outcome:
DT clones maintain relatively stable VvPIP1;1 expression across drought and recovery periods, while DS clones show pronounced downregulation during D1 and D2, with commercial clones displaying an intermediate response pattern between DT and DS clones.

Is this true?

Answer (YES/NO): NO